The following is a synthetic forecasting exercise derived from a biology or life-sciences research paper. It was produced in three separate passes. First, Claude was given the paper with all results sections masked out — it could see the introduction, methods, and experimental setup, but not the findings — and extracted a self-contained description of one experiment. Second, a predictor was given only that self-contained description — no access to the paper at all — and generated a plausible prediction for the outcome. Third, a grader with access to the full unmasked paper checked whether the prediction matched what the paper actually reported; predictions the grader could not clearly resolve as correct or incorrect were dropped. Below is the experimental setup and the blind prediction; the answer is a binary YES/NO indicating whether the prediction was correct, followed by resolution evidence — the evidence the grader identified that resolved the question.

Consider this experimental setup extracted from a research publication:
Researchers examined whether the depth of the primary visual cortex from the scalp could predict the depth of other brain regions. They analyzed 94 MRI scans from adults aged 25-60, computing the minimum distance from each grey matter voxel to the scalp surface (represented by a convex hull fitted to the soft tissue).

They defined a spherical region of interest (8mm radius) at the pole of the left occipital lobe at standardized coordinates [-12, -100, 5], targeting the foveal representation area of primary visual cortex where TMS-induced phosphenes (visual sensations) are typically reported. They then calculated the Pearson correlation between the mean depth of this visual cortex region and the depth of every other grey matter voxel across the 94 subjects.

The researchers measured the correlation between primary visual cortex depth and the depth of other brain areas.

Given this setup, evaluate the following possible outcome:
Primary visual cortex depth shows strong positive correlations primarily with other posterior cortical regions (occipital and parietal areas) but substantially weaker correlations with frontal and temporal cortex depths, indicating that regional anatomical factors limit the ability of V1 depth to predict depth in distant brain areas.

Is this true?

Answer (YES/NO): NO